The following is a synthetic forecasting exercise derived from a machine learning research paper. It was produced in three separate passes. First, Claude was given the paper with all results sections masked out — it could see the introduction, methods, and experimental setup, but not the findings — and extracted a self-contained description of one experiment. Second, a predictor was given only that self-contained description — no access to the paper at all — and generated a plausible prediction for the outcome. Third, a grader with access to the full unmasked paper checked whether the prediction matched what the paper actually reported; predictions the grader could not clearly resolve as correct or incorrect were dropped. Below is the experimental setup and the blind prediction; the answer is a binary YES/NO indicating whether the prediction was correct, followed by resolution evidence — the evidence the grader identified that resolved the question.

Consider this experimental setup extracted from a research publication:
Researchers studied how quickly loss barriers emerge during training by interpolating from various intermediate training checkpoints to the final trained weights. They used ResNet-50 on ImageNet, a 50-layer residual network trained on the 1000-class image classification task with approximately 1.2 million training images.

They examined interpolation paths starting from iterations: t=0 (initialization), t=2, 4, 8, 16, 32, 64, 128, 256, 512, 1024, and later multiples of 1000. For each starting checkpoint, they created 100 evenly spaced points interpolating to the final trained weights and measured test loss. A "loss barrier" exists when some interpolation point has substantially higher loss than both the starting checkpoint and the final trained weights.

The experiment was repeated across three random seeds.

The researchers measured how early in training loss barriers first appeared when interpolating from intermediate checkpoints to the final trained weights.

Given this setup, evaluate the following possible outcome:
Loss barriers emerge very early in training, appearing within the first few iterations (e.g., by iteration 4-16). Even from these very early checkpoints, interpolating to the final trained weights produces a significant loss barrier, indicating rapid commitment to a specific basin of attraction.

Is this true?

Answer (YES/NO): NO